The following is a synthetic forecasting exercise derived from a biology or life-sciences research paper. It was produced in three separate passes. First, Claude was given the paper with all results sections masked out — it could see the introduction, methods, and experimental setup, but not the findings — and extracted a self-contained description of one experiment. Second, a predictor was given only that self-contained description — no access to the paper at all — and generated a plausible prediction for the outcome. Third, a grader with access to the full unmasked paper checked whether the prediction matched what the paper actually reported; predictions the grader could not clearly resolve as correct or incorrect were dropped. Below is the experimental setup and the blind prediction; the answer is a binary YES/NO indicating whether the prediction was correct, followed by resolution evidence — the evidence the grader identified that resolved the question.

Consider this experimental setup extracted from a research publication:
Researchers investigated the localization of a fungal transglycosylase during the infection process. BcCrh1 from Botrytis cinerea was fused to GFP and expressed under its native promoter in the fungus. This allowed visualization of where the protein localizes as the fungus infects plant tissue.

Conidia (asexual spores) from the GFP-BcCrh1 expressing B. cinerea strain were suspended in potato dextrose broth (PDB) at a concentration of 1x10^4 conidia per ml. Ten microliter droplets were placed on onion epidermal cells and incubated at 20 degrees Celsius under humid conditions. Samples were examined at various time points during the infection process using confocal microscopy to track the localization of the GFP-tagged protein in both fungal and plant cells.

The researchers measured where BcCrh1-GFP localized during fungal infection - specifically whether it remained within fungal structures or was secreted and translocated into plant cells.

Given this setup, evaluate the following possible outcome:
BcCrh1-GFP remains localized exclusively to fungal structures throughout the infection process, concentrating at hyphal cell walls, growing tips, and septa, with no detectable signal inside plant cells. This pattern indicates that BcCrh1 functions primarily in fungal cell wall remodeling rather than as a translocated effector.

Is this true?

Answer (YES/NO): NO